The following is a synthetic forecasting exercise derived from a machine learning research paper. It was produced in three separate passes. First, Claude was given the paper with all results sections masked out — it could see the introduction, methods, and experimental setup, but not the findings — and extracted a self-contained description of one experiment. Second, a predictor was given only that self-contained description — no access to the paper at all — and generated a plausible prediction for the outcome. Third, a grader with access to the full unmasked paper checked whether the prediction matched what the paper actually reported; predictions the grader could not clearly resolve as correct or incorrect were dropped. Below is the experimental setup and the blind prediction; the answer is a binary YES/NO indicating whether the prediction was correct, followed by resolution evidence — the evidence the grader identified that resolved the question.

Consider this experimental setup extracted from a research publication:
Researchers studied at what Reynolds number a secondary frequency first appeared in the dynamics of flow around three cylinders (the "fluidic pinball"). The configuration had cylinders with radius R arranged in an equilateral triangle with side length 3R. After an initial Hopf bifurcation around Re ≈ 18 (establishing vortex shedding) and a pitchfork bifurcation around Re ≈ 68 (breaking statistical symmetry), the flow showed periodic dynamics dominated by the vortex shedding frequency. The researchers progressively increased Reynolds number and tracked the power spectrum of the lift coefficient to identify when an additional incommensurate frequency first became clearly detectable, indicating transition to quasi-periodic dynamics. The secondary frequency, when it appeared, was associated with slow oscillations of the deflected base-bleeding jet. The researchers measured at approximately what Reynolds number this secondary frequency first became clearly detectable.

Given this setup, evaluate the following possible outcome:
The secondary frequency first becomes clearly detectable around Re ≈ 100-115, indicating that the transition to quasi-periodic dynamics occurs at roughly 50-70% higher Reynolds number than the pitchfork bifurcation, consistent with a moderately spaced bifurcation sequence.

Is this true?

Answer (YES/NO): YES